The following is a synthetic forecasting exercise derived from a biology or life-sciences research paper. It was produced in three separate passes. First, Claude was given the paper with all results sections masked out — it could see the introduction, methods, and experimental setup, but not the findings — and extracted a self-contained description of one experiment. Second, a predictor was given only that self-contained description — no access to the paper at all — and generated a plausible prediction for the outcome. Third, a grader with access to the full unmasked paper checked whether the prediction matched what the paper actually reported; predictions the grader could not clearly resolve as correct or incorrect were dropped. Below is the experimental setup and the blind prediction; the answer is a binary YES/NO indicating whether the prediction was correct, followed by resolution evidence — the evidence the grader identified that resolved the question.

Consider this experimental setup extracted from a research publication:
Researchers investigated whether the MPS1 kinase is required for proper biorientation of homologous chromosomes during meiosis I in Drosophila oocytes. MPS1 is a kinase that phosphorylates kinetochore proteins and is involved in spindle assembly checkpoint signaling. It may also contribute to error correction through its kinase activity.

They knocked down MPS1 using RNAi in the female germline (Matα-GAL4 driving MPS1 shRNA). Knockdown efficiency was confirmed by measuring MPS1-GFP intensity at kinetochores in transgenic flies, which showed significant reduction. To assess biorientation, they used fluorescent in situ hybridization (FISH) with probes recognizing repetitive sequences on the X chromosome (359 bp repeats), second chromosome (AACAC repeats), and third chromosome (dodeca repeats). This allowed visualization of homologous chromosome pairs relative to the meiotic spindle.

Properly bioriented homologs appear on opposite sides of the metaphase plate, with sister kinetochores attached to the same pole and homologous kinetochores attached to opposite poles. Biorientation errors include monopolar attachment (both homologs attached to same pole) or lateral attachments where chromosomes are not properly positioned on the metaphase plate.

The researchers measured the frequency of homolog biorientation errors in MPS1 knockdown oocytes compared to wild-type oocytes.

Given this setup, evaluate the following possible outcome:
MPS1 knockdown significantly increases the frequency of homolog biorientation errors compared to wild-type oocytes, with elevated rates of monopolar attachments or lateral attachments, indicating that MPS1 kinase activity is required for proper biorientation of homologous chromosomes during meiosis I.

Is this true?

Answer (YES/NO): YES